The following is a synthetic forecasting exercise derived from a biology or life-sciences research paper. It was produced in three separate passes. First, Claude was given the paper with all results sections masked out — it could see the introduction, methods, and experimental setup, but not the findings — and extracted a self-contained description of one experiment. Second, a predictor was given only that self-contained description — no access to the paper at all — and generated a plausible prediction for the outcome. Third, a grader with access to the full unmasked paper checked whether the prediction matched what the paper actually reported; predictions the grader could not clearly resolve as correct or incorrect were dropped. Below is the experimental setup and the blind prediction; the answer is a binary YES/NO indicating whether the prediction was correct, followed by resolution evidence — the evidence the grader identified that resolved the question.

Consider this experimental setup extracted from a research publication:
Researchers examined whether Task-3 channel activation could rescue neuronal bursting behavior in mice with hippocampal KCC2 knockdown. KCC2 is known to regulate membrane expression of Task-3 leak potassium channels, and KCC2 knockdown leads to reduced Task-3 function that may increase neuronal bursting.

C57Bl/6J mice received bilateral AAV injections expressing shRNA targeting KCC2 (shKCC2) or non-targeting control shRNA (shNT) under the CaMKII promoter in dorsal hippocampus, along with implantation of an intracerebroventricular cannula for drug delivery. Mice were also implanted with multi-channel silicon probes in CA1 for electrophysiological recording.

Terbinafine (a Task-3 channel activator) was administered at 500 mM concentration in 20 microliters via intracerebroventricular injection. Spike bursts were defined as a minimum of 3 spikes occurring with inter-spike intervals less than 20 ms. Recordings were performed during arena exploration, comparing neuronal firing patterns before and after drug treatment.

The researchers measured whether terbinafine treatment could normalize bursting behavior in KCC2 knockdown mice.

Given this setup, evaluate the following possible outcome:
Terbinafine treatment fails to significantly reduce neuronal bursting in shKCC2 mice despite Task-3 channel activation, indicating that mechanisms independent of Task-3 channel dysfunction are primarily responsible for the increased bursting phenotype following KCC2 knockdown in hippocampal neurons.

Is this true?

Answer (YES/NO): NO